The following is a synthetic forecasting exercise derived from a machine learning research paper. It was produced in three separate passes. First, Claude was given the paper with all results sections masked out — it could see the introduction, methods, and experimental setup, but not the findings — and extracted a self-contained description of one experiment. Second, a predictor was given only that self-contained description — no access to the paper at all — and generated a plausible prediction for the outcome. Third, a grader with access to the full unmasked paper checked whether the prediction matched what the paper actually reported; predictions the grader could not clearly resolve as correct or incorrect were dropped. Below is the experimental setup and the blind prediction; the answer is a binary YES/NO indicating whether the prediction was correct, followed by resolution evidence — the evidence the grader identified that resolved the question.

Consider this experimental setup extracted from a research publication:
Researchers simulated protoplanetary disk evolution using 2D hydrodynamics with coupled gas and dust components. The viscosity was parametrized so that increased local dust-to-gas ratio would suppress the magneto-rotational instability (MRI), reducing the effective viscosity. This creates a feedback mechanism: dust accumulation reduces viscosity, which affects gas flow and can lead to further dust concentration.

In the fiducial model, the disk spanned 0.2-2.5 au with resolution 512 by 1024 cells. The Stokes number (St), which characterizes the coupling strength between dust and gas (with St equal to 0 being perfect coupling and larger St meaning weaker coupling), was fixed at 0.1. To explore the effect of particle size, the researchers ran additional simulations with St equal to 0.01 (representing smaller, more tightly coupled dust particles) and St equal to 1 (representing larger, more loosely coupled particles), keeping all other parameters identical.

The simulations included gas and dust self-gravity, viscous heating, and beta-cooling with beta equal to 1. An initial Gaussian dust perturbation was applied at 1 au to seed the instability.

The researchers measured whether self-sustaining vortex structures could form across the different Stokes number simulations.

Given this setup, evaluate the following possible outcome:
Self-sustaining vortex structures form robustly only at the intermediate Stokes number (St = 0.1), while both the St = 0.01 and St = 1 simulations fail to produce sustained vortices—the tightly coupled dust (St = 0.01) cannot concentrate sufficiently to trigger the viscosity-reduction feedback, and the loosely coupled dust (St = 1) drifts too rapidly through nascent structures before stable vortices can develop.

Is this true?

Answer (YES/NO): NO